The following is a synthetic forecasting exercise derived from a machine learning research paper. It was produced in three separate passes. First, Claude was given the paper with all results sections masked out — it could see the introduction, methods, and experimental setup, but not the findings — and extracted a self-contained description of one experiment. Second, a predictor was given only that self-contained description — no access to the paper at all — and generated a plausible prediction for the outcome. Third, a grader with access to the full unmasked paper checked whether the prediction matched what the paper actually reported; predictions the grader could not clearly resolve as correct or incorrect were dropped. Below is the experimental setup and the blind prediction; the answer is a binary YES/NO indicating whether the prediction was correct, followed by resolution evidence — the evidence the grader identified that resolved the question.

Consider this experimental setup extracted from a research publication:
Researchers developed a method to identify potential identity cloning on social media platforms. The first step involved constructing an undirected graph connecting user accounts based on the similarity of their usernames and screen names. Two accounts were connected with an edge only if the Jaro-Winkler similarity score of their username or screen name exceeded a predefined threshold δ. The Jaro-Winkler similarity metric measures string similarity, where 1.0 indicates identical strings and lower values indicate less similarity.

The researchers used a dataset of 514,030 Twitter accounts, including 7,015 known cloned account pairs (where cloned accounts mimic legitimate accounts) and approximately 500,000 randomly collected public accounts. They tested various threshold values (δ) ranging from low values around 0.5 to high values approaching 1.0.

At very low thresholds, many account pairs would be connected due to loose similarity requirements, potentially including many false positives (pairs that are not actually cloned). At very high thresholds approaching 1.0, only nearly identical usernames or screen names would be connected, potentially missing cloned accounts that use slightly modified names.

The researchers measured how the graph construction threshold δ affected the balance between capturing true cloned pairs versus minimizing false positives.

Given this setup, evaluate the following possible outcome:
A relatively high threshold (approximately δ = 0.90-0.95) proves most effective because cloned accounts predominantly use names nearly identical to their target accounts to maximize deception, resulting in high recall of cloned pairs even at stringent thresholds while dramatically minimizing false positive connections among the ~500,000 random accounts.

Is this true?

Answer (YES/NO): NO